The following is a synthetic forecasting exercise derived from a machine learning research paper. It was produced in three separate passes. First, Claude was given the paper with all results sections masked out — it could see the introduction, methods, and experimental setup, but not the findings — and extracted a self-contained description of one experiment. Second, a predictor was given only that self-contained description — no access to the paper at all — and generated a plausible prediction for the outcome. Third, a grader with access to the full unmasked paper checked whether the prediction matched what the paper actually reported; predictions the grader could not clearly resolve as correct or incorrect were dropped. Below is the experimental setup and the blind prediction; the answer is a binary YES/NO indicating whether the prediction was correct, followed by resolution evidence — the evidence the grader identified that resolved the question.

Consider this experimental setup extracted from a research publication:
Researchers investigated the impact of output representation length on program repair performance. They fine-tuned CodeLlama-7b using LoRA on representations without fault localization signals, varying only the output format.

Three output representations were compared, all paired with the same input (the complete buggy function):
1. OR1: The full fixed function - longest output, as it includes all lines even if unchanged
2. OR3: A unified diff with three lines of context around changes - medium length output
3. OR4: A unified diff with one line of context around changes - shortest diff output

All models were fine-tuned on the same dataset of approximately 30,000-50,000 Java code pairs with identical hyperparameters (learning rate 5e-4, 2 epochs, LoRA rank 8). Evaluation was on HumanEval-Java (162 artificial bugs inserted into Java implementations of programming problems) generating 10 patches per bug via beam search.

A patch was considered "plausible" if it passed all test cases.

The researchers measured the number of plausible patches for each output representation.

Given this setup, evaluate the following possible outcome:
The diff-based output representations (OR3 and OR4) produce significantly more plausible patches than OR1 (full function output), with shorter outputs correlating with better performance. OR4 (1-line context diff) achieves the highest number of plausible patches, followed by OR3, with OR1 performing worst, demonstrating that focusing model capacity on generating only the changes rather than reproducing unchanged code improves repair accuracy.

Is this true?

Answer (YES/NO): NO